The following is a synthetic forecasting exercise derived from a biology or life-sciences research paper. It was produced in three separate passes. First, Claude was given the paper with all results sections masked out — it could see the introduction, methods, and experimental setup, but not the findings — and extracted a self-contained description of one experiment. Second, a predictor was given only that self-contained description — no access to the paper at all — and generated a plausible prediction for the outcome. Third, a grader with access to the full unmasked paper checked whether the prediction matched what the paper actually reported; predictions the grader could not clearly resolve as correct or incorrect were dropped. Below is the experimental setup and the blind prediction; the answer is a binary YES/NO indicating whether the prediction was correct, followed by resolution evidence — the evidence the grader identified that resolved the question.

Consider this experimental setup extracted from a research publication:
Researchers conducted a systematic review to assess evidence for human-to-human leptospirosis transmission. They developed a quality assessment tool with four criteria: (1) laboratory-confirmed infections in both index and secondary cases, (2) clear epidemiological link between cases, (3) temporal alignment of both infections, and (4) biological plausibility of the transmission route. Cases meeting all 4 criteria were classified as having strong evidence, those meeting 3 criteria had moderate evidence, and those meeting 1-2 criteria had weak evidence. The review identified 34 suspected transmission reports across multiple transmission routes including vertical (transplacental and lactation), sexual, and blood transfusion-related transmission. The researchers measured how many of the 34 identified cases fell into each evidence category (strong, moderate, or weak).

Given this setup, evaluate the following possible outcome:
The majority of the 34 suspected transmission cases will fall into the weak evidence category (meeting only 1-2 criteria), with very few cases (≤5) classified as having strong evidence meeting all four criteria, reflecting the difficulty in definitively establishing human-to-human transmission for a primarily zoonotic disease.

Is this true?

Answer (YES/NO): NO